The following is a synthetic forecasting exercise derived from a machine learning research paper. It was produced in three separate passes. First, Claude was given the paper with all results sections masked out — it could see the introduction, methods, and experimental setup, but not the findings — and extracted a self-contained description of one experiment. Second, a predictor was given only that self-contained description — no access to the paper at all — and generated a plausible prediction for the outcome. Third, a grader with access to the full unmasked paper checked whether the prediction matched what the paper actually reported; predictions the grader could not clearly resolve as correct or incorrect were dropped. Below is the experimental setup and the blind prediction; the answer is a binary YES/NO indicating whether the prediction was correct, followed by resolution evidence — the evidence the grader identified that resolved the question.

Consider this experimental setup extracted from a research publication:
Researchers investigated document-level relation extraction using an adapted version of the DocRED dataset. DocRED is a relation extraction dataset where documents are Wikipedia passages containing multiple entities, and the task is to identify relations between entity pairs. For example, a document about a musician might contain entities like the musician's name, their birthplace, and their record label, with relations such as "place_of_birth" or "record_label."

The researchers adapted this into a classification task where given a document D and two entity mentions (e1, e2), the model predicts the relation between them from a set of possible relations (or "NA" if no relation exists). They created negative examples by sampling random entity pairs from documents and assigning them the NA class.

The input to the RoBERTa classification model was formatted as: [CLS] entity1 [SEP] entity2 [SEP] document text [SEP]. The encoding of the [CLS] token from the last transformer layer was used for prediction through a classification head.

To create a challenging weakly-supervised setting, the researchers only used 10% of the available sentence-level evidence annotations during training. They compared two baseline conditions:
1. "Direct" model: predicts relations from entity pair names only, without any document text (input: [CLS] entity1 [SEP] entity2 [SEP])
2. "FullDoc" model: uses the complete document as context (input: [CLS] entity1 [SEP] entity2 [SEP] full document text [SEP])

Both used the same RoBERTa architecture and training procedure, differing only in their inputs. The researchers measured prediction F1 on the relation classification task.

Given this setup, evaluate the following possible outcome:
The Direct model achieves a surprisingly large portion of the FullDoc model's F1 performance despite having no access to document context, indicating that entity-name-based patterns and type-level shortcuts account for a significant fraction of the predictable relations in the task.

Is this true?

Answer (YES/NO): NO